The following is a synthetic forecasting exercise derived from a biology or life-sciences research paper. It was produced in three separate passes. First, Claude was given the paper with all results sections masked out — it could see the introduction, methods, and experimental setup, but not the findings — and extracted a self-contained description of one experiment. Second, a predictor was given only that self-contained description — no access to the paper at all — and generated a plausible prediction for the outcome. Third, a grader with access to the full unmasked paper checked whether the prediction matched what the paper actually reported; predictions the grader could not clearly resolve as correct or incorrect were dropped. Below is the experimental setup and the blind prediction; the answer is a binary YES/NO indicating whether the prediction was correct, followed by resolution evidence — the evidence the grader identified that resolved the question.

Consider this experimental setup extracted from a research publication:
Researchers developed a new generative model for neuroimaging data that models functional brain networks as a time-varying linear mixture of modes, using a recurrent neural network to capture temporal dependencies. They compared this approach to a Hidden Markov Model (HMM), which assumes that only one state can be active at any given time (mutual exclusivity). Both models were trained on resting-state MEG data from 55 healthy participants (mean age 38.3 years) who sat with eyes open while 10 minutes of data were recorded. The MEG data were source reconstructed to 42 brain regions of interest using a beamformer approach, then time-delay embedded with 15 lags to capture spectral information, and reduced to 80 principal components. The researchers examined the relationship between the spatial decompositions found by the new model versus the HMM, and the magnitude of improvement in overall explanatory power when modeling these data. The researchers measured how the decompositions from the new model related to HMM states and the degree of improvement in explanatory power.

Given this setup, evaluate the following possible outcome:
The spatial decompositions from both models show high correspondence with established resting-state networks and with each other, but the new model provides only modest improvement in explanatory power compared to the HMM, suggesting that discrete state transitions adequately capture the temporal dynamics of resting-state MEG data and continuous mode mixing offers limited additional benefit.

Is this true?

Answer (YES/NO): YES